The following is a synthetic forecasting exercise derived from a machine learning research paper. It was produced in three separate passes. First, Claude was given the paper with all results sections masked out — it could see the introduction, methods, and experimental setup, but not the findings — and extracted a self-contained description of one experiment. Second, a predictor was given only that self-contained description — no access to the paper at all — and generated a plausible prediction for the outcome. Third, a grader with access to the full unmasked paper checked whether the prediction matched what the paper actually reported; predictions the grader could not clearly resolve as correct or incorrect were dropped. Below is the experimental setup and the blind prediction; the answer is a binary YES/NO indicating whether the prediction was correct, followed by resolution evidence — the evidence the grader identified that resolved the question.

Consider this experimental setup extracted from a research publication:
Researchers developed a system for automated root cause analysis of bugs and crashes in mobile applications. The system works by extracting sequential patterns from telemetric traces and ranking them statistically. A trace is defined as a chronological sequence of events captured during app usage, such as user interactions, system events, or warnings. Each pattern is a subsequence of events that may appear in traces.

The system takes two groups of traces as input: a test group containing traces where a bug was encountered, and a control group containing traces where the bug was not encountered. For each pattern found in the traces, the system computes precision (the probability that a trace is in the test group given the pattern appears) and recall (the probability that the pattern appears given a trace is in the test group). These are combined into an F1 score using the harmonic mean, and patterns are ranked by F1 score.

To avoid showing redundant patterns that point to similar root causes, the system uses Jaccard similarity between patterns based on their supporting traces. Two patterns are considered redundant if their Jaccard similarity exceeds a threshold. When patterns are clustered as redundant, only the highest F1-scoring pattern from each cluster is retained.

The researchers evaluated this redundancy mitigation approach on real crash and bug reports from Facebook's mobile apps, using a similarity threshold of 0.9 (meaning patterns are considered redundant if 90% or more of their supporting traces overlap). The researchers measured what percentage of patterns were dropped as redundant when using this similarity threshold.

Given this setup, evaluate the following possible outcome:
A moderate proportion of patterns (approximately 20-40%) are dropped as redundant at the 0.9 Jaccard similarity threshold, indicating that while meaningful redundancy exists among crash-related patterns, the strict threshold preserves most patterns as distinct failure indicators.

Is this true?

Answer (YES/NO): NO